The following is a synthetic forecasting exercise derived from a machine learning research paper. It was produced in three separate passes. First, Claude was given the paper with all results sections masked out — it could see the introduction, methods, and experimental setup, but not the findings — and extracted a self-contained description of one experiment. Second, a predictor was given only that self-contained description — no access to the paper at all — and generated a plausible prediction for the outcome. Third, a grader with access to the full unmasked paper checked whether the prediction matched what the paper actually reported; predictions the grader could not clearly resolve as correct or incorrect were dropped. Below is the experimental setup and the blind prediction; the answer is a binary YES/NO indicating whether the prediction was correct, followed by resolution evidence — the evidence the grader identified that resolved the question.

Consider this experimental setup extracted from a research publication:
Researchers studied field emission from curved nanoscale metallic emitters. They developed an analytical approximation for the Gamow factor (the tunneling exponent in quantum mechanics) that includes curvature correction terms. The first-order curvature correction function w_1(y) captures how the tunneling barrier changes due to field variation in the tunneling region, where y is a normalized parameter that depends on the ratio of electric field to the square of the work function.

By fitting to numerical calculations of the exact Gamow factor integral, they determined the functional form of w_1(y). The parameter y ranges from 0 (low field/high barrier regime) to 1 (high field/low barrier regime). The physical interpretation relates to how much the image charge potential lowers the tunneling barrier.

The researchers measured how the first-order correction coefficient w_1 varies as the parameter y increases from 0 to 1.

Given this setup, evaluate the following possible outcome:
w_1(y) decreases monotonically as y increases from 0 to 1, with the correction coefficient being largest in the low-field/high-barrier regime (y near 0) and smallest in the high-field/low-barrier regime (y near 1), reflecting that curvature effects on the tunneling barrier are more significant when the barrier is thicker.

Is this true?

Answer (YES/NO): YES